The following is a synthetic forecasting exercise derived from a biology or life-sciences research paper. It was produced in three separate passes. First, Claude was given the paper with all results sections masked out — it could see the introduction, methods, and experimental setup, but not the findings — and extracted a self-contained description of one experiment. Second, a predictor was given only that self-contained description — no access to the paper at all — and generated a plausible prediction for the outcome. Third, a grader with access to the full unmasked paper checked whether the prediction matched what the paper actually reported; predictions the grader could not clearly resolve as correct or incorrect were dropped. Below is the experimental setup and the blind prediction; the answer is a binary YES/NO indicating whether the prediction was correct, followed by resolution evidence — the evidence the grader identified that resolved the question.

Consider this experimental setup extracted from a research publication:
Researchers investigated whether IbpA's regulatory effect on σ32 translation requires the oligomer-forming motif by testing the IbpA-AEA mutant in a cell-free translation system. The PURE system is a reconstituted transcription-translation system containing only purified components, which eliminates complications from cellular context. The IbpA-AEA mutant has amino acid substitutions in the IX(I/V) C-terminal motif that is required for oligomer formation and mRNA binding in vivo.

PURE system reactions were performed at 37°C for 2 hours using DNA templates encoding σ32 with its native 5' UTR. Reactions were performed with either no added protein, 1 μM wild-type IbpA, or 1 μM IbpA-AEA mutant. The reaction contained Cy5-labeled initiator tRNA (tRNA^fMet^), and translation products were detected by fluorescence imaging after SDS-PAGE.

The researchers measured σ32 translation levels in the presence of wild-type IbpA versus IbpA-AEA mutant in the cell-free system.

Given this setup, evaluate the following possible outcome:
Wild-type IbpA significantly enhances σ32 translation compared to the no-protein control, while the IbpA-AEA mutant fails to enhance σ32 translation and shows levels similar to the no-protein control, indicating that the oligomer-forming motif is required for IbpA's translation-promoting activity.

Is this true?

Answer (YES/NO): NO